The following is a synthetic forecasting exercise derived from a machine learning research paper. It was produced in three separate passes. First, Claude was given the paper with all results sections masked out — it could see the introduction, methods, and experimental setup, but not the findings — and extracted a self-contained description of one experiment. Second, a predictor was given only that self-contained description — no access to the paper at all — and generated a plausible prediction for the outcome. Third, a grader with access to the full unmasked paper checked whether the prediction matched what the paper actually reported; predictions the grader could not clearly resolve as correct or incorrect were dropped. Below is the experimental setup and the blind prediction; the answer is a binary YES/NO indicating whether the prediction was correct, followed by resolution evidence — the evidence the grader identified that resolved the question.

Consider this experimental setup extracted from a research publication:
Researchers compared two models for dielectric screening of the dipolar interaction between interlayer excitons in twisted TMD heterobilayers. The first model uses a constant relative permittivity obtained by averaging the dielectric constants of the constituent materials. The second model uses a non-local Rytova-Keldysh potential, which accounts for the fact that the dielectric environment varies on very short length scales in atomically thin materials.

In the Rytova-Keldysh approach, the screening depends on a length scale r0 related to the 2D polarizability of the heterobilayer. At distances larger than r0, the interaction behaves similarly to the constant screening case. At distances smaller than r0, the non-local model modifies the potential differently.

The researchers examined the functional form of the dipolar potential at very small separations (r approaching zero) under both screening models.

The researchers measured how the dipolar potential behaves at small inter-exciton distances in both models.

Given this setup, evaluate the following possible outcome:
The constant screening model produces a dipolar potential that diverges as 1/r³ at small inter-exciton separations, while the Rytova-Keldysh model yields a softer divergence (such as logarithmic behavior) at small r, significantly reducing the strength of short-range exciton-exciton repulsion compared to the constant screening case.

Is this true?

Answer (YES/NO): NO